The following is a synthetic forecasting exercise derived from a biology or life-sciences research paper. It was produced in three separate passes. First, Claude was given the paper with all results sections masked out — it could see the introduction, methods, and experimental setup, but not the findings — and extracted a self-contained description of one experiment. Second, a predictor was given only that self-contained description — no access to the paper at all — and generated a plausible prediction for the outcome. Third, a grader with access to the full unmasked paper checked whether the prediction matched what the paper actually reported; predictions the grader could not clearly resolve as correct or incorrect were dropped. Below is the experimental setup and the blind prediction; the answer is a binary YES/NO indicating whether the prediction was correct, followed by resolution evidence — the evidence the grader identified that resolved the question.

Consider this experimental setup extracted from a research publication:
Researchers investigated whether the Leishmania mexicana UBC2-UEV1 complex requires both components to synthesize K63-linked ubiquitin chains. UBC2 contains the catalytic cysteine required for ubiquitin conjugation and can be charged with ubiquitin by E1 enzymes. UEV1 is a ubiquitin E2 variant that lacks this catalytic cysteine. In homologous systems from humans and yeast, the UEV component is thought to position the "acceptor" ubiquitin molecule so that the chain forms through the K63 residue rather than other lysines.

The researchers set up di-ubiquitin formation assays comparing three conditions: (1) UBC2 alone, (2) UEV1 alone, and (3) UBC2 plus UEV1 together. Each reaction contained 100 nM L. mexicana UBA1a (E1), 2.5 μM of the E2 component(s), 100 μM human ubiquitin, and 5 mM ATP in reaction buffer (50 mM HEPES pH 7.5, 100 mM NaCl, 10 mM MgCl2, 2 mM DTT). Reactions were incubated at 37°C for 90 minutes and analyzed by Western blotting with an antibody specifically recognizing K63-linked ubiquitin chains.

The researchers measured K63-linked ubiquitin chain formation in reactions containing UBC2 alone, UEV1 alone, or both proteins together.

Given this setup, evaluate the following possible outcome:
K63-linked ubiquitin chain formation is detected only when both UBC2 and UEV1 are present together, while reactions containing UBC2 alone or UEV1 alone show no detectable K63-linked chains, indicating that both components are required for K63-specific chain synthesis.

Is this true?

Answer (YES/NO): YES